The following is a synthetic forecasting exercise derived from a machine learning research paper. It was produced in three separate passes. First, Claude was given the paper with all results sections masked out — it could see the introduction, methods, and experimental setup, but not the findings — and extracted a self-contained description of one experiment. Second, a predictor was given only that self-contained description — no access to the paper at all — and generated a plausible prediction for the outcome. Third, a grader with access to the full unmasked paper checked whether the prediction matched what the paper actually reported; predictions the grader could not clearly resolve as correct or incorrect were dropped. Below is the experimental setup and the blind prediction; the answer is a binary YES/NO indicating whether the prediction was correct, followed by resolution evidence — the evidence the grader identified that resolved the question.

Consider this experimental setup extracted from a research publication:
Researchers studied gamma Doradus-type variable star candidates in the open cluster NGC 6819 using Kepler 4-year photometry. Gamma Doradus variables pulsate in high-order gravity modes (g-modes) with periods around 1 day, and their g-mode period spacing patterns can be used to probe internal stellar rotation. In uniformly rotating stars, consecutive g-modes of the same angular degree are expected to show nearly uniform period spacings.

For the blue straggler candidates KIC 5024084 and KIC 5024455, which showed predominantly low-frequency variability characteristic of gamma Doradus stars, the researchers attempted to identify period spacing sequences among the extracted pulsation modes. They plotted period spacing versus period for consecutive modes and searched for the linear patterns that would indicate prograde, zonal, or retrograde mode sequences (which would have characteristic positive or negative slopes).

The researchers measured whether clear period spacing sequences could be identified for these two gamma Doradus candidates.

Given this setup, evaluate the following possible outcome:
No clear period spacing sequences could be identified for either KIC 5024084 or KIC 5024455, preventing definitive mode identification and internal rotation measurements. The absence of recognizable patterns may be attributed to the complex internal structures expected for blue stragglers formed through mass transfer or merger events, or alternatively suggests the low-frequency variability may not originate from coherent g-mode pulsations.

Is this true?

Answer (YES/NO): YES